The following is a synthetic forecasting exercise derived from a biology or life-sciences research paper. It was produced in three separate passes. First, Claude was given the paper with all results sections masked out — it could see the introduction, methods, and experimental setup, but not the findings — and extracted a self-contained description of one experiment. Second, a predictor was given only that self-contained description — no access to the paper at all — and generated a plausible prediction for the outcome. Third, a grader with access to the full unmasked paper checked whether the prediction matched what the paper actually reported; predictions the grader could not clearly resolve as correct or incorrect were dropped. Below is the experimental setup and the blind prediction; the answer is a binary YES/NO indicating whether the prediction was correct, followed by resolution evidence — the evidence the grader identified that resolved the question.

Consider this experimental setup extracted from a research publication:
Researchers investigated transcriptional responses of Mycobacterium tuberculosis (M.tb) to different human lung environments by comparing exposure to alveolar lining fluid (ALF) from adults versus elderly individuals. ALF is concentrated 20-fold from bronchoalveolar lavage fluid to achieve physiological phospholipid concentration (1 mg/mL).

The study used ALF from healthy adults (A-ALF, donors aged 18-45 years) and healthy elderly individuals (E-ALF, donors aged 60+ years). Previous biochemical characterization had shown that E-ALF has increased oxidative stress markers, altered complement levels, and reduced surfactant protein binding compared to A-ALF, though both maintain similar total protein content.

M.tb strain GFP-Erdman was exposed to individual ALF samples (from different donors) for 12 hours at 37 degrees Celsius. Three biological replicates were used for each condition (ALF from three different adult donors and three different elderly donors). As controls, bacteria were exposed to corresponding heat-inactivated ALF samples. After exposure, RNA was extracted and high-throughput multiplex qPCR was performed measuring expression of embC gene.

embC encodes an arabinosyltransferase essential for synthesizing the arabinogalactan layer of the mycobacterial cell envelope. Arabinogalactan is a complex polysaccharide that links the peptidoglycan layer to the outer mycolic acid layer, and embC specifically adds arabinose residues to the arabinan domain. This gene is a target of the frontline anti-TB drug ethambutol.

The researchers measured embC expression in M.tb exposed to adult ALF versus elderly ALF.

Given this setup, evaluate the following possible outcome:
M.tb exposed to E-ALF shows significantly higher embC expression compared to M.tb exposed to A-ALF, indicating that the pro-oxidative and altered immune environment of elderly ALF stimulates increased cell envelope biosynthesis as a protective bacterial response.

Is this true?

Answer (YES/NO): NO